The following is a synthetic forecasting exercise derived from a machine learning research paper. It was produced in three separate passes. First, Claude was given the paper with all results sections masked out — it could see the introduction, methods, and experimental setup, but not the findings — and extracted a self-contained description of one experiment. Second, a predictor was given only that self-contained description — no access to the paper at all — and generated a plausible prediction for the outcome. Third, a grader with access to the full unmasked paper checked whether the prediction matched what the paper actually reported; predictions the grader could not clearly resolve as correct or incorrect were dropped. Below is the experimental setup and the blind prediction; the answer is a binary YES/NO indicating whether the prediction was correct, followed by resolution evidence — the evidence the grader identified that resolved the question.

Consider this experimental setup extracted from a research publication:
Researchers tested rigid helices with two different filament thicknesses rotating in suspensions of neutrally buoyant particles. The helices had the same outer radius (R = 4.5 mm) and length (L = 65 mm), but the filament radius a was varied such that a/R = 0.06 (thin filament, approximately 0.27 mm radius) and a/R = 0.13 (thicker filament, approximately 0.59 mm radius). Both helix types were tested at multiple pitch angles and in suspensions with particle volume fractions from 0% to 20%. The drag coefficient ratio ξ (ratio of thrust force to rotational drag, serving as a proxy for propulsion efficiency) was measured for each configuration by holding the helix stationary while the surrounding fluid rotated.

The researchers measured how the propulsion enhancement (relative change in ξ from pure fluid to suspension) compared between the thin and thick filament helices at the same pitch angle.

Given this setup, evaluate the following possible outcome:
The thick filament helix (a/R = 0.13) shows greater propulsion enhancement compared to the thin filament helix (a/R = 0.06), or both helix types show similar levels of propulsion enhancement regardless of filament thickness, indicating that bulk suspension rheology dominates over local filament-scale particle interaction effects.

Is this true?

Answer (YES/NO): YES